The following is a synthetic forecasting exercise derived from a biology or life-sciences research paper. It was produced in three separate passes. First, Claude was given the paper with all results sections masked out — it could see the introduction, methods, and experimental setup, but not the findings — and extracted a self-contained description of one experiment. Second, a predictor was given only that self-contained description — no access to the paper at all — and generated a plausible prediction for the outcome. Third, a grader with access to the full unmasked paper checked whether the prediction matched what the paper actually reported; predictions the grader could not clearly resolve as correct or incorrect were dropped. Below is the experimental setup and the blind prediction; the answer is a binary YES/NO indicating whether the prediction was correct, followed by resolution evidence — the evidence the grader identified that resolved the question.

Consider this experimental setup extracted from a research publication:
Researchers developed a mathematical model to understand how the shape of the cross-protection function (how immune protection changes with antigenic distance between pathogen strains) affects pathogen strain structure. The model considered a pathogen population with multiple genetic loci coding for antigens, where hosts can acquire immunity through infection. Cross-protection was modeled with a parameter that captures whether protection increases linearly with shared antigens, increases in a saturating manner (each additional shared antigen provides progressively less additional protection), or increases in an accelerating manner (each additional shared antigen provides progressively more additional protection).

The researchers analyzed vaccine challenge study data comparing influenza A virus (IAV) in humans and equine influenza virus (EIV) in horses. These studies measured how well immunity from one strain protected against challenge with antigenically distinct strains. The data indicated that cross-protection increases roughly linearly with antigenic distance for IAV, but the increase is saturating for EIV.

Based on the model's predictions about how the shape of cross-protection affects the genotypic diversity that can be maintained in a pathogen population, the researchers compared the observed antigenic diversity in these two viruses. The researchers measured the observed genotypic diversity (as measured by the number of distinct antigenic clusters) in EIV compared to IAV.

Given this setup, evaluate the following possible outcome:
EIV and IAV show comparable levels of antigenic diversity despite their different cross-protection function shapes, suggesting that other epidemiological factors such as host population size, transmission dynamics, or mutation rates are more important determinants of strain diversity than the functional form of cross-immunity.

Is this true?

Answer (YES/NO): NO